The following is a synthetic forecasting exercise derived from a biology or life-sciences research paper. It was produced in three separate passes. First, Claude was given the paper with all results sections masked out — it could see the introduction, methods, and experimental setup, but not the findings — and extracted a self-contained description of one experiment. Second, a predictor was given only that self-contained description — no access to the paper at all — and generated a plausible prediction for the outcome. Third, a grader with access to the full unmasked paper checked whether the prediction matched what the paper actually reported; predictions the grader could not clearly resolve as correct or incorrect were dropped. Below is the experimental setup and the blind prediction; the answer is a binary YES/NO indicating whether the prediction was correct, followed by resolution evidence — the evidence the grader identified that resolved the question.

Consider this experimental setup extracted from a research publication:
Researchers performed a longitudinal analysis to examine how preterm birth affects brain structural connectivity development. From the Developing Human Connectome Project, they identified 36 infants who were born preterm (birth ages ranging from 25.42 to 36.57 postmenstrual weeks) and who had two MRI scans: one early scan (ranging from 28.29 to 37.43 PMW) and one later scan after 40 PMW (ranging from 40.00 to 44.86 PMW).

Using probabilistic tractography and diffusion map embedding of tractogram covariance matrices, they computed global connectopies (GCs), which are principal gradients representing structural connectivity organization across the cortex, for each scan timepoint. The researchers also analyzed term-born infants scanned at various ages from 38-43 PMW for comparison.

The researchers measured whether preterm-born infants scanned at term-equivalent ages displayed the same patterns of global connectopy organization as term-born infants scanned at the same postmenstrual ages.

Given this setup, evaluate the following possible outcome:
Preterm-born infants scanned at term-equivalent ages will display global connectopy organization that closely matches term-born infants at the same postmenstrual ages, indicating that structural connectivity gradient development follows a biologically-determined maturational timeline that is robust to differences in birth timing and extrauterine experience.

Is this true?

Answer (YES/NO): NO